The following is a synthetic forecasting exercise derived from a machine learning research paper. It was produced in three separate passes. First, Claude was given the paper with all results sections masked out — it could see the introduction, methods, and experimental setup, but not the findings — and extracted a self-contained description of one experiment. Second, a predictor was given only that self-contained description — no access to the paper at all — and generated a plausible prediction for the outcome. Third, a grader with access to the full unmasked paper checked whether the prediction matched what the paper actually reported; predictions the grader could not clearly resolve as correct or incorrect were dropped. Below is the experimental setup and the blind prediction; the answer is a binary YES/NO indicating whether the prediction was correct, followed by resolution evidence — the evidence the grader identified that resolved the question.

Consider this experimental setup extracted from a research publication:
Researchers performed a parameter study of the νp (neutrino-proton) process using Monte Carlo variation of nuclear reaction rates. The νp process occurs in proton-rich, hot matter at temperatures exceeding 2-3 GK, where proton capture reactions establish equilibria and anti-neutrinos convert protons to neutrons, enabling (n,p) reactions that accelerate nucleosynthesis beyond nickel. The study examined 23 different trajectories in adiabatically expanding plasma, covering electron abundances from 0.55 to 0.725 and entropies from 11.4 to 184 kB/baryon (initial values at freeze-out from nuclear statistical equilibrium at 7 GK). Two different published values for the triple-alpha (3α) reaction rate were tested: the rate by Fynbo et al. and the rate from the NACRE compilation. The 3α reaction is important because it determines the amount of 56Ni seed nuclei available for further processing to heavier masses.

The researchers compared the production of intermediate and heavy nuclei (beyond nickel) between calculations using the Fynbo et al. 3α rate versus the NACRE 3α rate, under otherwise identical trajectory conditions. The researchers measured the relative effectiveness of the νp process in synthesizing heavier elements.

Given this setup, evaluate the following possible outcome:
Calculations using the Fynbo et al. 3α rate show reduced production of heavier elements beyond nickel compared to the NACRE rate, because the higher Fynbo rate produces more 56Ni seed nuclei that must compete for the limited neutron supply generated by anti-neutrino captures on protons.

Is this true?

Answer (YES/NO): NO